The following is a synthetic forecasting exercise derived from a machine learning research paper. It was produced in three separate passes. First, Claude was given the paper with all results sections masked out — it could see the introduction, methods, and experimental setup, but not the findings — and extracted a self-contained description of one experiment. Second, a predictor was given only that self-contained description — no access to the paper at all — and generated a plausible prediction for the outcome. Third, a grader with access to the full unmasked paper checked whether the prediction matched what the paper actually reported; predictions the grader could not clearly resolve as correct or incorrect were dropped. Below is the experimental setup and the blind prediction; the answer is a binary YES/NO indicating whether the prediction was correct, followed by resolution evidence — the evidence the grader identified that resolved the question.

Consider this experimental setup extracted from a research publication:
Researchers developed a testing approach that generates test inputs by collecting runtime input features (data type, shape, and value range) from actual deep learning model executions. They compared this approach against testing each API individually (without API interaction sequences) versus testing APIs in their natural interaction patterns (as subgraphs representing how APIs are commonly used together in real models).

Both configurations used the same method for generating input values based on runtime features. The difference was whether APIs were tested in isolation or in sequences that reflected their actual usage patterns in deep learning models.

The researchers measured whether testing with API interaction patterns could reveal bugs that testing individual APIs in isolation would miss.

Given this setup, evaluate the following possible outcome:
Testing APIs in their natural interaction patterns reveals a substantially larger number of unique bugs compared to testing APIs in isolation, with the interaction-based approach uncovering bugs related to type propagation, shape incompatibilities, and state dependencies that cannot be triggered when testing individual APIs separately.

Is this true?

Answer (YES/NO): NO